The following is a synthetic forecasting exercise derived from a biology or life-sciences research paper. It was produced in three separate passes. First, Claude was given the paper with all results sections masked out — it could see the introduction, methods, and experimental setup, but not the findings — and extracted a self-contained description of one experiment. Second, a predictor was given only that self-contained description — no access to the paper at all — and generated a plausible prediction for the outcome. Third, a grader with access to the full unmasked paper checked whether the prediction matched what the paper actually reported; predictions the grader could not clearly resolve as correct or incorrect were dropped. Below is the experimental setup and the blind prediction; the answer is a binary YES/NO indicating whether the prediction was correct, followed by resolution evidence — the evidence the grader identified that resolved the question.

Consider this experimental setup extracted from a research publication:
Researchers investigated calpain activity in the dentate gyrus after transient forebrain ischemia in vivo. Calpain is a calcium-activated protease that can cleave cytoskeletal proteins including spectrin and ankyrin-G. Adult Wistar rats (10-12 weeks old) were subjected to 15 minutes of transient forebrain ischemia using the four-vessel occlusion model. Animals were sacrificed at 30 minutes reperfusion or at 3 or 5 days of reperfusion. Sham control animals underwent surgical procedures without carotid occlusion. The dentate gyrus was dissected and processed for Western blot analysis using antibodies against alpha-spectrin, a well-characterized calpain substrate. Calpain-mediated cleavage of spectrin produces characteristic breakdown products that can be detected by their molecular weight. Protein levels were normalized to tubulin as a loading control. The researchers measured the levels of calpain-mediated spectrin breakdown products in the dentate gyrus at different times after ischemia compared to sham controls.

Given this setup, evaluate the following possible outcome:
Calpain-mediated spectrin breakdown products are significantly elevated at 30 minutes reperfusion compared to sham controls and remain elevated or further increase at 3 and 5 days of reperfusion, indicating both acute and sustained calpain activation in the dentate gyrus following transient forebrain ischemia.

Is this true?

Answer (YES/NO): NO